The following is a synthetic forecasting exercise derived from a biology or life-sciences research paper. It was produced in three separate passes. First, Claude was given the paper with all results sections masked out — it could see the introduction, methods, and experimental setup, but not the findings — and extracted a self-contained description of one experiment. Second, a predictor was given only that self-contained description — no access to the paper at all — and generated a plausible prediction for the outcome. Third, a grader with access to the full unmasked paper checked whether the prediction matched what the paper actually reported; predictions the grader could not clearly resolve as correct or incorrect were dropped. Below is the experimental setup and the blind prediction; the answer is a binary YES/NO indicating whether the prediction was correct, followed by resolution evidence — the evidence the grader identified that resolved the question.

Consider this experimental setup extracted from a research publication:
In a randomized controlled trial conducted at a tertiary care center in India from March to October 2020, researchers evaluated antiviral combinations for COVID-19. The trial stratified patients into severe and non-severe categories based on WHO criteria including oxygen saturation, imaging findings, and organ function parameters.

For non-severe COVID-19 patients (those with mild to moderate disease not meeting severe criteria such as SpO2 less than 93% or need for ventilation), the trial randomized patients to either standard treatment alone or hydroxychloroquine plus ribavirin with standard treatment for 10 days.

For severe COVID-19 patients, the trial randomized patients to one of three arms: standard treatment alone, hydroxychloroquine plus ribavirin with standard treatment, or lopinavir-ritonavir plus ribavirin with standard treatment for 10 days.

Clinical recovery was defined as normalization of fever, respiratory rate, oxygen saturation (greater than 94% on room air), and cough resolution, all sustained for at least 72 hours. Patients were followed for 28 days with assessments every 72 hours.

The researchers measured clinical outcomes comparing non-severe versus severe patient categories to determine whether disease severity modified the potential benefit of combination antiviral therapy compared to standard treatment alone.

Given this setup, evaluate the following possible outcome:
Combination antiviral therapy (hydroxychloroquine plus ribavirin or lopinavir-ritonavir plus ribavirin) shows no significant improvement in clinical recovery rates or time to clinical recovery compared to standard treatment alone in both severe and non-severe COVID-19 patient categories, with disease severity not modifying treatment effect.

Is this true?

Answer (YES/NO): YES